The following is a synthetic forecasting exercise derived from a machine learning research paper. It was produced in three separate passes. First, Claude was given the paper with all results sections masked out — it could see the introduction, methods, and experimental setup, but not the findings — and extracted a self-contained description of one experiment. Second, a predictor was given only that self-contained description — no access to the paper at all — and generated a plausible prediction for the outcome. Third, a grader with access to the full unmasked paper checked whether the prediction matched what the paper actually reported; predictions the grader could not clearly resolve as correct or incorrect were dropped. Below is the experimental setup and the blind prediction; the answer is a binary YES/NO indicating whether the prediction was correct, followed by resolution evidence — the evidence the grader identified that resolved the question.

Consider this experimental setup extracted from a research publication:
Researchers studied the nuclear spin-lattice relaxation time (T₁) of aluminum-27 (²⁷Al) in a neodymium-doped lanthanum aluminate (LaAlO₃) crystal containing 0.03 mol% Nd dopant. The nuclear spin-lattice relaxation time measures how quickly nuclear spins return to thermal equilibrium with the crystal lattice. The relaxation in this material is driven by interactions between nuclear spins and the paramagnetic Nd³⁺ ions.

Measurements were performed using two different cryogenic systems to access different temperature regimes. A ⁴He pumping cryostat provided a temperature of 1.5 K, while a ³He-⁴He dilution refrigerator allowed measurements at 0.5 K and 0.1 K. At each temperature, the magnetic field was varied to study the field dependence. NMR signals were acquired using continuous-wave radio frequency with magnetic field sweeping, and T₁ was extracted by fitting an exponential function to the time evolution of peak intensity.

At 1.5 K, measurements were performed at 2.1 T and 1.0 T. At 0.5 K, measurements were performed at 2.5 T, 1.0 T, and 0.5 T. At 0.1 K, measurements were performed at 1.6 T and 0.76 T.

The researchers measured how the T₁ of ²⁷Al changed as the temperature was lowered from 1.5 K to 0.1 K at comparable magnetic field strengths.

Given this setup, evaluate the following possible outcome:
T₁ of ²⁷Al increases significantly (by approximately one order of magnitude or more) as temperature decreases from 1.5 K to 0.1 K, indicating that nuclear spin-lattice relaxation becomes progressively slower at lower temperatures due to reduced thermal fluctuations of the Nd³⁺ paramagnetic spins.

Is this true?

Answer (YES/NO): YES